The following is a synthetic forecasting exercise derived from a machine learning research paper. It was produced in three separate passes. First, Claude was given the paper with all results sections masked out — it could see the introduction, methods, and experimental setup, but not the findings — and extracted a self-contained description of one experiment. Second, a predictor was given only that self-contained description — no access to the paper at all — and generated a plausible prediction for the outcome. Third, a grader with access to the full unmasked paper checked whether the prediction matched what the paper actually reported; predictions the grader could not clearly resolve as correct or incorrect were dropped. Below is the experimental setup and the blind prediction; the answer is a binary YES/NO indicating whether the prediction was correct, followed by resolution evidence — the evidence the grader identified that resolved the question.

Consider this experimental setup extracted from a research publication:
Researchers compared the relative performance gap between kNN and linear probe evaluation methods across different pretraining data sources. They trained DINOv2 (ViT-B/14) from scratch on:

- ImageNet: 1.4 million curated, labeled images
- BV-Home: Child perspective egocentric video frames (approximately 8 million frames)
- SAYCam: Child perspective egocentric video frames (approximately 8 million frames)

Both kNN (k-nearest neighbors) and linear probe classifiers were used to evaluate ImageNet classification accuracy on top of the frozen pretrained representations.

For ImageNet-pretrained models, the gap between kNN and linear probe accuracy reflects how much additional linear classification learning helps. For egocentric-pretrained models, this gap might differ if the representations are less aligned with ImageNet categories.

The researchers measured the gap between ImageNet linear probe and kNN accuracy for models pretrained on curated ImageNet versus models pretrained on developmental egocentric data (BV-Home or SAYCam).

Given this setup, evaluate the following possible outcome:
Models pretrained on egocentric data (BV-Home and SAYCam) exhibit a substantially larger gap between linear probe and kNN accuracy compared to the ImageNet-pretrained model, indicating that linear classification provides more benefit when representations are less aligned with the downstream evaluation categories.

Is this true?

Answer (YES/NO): YES